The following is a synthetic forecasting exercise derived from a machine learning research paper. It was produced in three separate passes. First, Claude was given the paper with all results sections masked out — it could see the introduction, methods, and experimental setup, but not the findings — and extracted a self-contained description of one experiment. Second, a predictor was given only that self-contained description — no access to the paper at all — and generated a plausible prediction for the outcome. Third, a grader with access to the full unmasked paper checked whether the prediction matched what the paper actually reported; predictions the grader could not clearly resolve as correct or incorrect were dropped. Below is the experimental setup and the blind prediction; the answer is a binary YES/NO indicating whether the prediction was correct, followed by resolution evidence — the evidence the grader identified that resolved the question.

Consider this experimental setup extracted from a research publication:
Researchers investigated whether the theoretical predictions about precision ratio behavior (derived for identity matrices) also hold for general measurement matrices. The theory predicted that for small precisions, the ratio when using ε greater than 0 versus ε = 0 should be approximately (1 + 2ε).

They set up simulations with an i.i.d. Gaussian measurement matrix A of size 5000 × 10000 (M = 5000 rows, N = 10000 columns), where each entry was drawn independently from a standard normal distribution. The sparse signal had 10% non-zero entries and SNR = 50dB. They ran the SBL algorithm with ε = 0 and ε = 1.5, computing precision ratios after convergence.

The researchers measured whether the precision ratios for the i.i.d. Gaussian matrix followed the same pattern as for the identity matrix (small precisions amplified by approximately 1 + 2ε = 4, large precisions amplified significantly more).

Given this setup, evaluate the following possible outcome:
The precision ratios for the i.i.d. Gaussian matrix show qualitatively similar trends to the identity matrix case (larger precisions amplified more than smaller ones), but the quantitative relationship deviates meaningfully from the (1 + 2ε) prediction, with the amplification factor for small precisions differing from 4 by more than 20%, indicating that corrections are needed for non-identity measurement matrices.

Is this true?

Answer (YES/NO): NO